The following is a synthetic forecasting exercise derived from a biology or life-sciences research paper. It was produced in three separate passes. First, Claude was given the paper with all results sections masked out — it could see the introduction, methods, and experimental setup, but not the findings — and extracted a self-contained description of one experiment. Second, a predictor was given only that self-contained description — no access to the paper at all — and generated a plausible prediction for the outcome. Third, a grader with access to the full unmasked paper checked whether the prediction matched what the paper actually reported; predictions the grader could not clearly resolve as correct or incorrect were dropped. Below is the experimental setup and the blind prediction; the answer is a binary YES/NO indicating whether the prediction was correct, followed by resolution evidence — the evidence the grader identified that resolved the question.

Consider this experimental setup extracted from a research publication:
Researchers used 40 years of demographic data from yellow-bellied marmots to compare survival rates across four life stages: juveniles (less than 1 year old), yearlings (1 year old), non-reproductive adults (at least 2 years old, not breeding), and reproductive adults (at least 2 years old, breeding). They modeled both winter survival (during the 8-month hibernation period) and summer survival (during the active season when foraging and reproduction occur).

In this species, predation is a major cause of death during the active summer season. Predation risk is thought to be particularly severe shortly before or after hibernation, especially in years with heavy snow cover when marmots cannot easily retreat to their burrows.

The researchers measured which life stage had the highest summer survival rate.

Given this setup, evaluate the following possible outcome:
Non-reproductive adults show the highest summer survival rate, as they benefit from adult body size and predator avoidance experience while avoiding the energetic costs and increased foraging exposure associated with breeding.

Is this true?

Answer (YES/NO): NO